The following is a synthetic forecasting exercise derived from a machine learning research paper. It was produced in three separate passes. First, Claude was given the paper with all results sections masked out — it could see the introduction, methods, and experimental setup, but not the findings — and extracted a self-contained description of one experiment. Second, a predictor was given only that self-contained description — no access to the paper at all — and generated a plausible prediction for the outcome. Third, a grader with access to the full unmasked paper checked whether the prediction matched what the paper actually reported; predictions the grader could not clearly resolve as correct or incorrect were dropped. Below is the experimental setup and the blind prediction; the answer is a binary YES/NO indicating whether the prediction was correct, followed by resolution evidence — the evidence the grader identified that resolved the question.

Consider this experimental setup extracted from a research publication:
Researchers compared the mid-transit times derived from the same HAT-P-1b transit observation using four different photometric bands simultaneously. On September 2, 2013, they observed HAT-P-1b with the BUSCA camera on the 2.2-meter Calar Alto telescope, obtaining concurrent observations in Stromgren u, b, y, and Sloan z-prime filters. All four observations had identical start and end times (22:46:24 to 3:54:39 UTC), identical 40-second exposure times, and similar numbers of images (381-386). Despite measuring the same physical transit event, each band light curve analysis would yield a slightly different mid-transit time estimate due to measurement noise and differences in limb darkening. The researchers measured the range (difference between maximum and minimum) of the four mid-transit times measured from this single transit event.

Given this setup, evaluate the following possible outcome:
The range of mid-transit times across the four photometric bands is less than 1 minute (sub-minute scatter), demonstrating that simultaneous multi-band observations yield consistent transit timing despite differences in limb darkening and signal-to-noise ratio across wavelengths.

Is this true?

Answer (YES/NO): NO